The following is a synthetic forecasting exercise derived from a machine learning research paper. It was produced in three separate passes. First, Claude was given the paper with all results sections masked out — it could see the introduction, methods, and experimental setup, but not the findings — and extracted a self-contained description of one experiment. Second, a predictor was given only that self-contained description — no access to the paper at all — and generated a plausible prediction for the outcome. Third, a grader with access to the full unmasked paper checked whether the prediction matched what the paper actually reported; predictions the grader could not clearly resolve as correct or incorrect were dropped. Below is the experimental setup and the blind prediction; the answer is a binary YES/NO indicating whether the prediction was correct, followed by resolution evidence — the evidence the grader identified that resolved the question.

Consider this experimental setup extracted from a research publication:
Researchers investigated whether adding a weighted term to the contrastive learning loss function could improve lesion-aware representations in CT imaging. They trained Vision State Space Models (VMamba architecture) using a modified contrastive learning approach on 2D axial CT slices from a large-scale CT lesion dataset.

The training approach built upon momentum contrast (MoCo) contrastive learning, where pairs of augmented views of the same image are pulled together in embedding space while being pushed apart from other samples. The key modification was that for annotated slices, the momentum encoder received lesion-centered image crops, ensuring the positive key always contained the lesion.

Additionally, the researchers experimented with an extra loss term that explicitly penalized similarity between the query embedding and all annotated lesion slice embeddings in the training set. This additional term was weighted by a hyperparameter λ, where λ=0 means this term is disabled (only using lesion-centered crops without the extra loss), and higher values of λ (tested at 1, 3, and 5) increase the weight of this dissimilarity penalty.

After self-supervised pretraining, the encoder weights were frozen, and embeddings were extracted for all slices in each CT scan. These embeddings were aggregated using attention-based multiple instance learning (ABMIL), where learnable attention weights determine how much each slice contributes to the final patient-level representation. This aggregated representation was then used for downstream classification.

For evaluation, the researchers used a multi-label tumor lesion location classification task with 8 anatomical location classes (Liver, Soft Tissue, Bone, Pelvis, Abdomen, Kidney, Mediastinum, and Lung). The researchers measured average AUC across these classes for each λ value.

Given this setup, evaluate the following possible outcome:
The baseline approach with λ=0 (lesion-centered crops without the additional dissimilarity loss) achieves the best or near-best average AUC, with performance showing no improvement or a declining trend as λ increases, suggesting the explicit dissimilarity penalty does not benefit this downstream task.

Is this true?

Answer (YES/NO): YES